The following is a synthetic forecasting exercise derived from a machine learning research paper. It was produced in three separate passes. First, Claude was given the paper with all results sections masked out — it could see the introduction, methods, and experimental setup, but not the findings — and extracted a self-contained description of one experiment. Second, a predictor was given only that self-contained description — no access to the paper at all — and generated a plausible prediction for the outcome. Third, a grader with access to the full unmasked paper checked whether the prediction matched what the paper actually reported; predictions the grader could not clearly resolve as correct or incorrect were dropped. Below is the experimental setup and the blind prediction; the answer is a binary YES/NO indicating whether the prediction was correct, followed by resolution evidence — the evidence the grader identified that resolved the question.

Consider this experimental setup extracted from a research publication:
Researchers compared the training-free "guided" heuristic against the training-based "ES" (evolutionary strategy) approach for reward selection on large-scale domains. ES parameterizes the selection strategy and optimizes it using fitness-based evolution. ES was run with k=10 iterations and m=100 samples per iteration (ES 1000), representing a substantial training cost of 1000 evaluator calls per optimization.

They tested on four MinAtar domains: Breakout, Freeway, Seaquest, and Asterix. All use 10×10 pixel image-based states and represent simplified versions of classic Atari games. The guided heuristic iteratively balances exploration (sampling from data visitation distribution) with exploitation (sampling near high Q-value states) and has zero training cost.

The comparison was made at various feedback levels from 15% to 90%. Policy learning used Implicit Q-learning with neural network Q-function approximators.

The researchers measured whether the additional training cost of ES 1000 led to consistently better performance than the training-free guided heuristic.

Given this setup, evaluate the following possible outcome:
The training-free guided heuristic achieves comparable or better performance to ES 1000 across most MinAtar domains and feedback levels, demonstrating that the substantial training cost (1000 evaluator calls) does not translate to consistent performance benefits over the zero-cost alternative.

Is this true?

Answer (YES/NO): YES